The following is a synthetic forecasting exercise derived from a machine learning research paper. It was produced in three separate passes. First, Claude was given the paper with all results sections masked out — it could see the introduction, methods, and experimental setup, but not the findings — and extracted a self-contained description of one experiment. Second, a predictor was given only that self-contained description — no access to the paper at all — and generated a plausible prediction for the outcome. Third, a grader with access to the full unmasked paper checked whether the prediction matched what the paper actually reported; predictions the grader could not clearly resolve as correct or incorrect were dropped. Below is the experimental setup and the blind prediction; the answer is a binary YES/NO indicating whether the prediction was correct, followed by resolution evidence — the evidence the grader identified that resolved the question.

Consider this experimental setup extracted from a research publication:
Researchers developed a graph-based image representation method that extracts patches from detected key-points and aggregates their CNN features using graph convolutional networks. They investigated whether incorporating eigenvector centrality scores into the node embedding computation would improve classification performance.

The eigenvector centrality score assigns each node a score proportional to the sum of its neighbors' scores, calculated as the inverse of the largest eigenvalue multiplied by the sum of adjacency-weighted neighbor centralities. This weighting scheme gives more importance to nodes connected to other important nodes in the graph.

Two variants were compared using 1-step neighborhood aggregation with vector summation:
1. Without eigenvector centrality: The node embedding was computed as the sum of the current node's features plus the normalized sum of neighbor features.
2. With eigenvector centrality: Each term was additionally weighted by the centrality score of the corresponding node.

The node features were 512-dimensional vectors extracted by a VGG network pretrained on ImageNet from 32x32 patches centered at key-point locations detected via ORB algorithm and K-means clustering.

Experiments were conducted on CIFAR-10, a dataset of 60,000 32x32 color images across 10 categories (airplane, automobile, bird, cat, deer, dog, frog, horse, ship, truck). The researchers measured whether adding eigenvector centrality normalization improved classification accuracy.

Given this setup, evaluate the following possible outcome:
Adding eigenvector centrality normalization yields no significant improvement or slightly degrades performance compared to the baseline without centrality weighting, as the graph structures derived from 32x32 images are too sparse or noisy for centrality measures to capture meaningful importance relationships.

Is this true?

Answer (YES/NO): YES